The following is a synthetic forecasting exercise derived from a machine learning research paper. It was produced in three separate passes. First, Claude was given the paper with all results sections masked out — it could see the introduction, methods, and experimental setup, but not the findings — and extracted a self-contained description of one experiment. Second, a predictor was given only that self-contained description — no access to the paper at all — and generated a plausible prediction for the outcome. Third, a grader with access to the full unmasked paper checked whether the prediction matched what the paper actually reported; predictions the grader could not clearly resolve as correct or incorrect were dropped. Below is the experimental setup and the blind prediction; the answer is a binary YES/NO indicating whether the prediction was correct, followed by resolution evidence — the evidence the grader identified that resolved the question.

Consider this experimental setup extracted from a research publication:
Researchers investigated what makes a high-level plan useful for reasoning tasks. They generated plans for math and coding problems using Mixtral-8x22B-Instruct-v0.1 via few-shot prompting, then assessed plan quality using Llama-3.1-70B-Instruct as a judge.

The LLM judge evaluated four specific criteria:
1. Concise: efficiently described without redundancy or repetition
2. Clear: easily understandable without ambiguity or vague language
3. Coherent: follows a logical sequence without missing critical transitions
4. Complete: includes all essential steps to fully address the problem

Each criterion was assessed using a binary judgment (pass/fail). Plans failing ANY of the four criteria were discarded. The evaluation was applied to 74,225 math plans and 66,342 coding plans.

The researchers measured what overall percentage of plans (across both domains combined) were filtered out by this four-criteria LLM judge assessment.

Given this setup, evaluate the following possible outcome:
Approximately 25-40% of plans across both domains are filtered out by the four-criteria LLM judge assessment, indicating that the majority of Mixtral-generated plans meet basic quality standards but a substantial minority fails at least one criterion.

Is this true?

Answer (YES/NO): NO